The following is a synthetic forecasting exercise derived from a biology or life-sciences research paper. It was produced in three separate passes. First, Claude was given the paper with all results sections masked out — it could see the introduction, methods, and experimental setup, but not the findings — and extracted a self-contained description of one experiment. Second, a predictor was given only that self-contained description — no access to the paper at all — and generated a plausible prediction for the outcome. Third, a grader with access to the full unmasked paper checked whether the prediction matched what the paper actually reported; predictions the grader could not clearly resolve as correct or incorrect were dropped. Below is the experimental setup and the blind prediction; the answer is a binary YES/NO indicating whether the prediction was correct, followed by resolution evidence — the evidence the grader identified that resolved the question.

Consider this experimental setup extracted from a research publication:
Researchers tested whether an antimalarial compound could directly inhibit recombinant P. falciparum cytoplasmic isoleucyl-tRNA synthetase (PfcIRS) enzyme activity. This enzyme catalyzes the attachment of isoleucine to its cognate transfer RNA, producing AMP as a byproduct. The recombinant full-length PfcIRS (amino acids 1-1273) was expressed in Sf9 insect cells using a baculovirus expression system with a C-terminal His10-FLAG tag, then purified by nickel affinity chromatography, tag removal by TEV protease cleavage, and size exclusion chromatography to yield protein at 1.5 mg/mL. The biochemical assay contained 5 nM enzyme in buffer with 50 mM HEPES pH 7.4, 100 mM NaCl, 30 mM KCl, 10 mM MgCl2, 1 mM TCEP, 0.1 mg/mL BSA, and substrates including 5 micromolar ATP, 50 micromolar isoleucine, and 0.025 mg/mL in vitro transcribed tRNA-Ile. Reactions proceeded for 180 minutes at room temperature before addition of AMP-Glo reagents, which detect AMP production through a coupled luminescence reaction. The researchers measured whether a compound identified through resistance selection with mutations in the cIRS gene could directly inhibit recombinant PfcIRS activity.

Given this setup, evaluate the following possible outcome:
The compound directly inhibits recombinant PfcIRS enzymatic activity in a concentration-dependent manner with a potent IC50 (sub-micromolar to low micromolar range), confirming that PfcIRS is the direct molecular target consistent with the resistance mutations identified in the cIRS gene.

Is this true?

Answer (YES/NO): NO